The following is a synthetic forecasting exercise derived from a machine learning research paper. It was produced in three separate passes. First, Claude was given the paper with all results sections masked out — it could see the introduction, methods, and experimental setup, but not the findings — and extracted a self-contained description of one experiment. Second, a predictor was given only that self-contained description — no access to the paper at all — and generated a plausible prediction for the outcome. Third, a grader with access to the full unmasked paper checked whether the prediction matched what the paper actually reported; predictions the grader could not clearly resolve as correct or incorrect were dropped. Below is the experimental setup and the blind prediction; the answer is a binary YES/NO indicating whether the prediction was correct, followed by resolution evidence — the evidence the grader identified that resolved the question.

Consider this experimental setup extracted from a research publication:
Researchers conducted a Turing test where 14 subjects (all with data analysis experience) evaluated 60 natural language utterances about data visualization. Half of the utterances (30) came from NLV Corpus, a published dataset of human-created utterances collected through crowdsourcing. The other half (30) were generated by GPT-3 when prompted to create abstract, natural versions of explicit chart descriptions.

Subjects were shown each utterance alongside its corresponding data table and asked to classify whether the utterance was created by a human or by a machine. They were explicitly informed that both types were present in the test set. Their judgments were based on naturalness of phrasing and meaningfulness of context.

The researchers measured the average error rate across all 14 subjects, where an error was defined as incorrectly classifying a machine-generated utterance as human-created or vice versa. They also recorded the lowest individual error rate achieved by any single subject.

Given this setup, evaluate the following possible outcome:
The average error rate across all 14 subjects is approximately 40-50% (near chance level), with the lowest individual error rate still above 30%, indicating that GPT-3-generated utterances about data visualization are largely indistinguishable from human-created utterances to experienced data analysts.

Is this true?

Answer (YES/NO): NO